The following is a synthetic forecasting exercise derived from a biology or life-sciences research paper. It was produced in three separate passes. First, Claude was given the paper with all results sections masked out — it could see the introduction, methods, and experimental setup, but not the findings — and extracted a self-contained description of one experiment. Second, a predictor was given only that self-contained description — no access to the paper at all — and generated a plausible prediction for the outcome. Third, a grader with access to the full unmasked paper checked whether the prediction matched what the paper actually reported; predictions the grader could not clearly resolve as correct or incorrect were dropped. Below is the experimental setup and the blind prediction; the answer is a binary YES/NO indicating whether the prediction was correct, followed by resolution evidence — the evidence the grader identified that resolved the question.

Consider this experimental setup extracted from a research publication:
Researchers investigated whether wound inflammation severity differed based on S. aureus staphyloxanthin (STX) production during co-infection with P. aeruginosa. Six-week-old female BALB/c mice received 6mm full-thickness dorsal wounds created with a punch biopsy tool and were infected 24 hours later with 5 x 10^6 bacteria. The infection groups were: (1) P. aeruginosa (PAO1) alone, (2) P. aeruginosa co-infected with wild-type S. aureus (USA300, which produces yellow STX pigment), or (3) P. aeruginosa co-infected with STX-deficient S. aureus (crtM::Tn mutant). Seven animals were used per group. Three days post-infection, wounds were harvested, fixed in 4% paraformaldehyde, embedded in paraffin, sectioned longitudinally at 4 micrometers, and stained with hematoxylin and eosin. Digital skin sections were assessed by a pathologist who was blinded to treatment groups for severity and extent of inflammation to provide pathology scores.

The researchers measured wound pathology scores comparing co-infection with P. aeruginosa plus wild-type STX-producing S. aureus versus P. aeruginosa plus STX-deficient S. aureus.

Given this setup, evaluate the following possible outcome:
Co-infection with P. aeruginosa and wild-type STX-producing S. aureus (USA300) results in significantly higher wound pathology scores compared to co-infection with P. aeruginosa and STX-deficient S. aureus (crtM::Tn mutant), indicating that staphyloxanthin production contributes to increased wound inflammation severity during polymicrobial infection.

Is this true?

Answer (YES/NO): NO